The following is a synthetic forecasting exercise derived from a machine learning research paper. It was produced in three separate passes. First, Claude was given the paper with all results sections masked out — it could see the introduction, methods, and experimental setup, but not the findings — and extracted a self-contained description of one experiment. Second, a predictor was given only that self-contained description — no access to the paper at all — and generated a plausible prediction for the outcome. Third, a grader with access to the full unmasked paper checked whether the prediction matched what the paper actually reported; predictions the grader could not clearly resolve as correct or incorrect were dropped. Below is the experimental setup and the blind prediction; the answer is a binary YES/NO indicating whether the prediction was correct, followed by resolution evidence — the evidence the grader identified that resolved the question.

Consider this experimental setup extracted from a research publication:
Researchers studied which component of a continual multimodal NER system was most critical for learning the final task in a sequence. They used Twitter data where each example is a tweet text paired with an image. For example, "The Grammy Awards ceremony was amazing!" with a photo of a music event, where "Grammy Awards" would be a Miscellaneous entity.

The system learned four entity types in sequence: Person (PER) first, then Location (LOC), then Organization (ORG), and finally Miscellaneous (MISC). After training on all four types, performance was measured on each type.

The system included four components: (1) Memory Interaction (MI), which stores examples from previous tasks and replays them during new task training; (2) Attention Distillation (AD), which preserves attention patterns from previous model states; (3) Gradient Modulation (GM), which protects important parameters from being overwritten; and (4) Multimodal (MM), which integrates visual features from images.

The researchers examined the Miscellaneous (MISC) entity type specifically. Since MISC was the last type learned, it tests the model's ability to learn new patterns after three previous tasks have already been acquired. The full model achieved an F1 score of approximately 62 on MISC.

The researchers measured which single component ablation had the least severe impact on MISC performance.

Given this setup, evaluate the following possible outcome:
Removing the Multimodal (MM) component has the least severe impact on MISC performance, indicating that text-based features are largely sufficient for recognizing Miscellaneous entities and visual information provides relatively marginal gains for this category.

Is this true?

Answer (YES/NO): NO